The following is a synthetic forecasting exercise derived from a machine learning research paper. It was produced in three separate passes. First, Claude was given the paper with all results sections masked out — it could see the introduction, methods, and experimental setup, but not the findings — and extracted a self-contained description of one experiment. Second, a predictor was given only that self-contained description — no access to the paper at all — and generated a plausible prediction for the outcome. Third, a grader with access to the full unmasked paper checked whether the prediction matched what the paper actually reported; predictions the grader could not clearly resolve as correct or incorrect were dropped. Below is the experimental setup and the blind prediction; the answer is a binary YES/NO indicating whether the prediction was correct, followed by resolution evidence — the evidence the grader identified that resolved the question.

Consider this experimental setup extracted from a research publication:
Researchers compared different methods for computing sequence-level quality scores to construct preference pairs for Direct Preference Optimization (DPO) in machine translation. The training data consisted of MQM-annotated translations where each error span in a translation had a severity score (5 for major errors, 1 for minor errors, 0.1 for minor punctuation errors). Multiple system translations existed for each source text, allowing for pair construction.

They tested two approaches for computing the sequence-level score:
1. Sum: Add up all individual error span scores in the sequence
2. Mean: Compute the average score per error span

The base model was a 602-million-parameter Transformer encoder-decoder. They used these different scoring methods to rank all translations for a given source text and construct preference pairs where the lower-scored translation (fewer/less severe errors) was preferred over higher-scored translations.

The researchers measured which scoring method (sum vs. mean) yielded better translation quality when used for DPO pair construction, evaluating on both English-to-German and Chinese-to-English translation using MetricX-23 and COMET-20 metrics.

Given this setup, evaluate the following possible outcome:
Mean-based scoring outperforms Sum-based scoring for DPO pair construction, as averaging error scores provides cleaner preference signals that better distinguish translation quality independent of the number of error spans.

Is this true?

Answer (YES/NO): NO